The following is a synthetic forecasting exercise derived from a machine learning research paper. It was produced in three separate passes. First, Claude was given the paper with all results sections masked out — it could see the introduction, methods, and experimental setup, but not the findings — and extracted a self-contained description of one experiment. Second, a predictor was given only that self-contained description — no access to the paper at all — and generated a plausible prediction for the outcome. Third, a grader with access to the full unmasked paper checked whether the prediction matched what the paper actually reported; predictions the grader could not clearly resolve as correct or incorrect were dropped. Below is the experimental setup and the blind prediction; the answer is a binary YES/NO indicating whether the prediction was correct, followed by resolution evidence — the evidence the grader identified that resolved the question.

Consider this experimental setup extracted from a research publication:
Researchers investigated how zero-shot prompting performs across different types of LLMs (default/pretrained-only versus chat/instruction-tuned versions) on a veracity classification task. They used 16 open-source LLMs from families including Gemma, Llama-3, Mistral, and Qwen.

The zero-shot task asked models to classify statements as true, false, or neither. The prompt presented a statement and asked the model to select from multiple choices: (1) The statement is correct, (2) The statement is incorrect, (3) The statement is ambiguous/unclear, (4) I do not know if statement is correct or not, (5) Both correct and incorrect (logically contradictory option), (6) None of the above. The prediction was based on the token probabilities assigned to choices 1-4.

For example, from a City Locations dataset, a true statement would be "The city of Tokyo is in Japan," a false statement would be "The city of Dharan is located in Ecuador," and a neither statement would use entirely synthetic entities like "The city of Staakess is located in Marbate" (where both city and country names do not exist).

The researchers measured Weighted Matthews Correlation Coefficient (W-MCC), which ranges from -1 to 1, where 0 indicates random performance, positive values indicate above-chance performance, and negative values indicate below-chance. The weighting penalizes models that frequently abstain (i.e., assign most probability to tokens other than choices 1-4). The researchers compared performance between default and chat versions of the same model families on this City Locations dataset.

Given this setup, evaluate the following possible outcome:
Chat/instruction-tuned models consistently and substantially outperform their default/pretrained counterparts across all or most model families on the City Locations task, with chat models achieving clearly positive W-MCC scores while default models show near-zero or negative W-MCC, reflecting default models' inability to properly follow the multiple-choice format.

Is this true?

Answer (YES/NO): NO